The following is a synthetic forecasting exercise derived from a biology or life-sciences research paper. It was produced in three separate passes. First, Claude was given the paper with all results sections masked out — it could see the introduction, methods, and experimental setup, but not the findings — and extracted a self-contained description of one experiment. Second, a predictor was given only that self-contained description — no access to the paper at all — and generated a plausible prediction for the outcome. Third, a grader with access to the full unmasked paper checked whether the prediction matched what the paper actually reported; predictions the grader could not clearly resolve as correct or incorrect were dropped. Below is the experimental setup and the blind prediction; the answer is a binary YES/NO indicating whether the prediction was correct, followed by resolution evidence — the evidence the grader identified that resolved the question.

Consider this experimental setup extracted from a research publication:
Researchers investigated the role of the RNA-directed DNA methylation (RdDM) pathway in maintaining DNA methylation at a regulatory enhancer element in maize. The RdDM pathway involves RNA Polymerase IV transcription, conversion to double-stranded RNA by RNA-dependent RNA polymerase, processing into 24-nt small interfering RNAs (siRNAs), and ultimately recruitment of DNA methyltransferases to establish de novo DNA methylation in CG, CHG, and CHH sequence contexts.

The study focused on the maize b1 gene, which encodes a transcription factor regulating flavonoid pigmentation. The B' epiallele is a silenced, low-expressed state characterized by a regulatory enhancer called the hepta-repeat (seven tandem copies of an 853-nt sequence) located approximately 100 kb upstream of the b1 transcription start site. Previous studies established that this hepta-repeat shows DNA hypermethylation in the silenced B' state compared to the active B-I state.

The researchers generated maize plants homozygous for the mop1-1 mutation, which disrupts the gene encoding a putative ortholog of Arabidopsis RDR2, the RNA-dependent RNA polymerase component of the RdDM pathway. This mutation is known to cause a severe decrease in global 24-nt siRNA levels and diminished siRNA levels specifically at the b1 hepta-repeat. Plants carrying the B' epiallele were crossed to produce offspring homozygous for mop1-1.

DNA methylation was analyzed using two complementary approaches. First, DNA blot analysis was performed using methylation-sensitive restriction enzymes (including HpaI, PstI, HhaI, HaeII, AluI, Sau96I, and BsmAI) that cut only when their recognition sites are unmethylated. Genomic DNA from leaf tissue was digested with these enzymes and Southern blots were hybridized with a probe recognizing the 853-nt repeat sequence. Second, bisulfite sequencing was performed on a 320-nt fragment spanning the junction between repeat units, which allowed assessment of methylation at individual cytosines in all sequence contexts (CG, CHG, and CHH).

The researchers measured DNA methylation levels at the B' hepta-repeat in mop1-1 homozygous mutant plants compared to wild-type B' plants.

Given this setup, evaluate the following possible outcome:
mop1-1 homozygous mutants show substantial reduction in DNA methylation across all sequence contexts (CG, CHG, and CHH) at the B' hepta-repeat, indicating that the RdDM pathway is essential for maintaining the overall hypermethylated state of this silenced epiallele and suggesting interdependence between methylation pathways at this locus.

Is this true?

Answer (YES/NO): NO